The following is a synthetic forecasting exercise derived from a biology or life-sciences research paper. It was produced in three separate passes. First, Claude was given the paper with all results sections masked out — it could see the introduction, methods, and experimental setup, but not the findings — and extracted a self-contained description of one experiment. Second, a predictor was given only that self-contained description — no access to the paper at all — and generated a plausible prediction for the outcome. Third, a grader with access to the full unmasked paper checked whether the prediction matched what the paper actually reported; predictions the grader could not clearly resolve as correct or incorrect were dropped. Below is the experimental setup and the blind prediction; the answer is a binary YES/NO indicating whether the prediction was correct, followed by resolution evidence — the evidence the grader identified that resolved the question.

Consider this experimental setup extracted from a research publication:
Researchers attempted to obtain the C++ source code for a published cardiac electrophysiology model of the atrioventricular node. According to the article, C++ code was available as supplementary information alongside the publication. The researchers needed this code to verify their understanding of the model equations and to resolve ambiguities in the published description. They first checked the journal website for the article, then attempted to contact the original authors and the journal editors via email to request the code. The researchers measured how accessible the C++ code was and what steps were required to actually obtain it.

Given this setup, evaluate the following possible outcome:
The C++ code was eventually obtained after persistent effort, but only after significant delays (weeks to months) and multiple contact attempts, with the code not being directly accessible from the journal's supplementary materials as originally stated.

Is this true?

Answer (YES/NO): YES